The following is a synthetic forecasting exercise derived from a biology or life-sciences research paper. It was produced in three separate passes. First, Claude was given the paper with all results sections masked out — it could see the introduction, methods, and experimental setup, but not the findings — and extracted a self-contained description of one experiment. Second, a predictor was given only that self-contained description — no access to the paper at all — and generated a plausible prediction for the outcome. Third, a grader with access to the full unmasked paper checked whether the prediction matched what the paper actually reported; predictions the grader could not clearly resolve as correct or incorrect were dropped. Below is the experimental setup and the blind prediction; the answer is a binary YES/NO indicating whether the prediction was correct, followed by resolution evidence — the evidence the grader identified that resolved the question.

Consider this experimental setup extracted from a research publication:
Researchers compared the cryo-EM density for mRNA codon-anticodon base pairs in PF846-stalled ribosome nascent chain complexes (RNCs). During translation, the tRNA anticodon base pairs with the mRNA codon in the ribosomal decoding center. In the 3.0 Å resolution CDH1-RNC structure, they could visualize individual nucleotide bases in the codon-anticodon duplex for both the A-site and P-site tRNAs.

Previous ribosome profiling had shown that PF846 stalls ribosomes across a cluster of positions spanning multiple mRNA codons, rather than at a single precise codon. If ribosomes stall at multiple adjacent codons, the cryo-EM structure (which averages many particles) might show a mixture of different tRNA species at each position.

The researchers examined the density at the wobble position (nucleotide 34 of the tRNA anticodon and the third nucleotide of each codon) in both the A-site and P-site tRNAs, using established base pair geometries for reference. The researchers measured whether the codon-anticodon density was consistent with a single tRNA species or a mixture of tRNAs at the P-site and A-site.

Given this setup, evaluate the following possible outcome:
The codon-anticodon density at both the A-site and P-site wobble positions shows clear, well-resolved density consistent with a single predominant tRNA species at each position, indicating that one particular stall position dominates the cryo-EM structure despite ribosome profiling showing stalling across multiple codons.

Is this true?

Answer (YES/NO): NO